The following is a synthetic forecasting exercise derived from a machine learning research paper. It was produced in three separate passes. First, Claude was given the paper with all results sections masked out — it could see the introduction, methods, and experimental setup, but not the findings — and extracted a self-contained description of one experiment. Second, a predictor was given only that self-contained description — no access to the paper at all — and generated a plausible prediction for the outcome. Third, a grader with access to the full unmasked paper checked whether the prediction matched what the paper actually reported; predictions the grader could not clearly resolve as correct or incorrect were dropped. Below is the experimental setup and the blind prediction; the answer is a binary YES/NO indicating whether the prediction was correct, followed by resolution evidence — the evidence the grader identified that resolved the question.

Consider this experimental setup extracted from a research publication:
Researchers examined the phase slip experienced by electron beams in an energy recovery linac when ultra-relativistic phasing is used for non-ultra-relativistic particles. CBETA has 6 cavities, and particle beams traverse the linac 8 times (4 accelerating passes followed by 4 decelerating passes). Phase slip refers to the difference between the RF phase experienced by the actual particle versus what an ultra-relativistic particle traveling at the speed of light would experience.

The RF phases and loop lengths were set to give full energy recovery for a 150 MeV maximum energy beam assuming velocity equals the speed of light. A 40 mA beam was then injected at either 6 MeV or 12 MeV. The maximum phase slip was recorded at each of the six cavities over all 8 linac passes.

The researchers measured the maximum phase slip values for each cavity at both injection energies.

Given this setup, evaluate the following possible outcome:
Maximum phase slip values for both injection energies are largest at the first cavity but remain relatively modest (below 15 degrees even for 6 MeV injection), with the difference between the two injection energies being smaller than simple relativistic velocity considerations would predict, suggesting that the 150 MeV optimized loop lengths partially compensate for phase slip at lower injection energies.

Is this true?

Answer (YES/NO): NO